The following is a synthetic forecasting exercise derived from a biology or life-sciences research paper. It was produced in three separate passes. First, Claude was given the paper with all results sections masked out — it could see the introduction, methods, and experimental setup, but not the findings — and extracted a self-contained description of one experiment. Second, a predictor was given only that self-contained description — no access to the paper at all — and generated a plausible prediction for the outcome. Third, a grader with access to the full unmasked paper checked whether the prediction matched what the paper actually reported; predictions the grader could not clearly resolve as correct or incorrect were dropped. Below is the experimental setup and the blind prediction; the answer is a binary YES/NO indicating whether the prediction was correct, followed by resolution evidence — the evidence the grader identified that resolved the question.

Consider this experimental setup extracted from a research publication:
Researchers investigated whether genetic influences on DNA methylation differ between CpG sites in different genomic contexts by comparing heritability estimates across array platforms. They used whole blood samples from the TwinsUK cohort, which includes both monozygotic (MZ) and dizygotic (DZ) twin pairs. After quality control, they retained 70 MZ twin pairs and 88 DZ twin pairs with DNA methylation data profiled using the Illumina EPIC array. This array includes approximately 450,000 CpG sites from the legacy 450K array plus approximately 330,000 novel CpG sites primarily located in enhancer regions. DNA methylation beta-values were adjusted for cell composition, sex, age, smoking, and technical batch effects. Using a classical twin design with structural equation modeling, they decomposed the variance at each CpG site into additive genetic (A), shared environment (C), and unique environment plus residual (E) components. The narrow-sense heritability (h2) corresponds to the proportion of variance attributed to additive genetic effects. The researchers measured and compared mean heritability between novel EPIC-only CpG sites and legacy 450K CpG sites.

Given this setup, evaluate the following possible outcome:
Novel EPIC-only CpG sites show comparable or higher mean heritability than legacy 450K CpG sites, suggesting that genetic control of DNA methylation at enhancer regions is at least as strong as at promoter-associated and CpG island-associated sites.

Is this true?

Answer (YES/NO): YES